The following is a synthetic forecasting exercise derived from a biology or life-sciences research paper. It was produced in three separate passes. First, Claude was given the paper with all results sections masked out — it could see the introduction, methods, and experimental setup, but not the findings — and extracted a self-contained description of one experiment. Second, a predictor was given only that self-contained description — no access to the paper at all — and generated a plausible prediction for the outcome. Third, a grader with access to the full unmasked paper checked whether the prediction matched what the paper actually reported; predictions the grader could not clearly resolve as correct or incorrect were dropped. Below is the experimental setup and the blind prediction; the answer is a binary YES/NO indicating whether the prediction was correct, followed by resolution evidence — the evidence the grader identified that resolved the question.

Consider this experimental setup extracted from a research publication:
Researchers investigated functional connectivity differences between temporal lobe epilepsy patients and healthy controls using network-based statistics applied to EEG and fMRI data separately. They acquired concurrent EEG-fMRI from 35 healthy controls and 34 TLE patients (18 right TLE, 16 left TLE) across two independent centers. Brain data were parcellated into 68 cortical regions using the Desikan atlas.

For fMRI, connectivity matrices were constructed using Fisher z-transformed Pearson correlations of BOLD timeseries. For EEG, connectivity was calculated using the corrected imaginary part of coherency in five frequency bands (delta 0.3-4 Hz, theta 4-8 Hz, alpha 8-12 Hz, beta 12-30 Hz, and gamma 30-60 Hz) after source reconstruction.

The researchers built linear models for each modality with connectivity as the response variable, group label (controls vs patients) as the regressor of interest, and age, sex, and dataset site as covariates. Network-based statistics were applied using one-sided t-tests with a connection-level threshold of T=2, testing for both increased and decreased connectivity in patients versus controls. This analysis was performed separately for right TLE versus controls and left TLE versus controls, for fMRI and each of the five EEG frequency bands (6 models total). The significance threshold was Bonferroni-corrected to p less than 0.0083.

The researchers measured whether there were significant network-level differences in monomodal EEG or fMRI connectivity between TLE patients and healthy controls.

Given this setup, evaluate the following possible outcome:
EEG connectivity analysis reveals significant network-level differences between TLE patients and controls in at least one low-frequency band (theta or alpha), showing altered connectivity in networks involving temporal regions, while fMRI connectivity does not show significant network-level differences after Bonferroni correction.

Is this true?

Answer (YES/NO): NO